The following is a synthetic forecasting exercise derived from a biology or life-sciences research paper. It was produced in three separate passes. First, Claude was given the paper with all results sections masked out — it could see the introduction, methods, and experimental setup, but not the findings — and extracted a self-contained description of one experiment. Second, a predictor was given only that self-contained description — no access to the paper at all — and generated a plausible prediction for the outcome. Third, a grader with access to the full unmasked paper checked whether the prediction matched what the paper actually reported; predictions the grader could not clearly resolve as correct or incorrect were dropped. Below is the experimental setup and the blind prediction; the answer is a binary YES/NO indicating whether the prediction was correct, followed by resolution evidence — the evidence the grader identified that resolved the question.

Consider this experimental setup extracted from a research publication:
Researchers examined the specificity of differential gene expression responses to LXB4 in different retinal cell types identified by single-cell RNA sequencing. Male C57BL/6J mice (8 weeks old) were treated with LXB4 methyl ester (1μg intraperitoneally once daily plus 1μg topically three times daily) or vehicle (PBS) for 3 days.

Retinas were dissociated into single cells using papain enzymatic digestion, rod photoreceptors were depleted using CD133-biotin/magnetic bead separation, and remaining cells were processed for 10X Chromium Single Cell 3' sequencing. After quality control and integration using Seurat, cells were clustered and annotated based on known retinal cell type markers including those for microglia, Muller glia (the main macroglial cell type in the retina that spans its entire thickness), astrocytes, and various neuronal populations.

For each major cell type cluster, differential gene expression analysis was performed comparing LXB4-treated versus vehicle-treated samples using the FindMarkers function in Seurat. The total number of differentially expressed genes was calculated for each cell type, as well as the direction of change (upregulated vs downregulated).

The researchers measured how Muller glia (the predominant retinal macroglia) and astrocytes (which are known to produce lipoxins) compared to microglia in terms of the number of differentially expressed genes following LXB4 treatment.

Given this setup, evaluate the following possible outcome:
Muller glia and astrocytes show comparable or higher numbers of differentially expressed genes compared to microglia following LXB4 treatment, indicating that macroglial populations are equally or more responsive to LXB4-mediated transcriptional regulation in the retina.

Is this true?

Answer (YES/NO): NO